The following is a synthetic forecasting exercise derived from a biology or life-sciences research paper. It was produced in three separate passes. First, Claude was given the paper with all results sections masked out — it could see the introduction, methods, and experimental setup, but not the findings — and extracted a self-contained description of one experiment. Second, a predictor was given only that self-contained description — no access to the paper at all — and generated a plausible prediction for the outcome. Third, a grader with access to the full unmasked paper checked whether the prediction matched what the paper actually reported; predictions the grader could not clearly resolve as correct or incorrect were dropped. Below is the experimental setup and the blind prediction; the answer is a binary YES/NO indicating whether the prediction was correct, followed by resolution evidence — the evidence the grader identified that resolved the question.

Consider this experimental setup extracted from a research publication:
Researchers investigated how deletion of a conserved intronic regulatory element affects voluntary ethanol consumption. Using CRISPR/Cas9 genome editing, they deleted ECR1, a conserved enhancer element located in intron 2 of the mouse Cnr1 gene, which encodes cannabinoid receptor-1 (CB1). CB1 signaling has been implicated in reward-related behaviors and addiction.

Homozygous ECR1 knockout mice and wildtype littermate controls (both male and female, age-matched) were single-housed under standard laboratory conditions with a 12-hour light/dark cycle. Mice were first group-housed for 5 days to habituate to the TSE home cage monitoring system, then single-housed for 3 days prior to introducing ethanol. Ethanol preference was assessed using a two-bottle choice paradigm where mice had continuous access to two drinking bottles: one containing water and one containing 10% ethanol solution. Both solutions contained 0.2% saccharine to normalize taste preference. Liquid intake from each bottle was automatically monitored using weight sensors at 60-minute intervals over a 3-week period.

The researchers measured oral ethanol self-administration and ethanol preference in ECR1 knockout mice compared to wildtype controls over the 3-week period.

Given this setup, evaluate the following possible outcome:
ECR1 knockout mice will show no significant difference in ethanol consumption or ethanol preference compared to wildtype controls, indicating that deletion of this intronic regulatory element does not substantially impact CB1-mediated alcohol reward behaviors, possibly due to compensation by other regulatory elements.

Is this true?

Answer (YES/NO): NO